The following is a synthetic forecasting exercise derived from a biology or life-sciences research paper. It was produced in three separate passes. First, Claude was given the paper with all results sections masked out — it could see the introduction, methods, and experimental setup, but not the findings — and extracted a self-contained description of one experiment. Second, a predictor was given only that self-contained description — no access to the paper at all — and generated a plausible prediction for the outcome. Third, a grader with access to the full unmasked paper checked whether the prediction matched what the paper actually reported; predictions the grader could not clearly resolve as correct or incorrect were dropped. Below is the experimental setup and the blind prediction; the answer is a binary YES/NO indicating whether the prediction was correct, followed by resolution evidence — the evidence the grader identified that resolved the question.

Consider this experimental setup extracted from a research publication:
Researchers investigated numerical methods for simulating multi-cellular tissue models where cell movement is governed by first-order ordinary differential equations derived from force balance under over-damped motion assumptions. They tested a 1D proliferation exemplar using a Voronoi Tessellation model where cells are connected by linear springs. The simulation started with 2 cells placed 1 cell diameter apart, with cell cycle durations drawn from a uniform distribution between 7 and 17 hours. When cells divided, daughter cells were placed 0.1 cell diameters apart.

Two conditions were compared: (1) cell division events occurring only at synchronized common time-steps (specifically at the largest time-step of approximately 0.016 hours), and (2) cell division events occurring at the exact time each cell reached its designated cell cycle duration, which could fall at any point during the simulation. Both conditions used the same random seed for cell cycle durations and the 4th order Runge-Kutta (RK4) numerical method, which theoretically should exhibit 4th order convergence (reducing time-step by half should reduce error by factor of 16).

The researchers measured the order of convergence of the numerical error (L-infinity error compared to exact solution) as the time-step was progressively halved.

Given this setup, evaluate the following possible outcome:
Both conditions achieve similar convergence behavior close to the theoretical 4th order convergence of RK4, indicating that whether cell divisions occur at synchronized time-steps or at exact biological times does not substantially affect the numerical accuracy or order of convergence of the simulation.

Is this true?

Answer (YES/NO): NO